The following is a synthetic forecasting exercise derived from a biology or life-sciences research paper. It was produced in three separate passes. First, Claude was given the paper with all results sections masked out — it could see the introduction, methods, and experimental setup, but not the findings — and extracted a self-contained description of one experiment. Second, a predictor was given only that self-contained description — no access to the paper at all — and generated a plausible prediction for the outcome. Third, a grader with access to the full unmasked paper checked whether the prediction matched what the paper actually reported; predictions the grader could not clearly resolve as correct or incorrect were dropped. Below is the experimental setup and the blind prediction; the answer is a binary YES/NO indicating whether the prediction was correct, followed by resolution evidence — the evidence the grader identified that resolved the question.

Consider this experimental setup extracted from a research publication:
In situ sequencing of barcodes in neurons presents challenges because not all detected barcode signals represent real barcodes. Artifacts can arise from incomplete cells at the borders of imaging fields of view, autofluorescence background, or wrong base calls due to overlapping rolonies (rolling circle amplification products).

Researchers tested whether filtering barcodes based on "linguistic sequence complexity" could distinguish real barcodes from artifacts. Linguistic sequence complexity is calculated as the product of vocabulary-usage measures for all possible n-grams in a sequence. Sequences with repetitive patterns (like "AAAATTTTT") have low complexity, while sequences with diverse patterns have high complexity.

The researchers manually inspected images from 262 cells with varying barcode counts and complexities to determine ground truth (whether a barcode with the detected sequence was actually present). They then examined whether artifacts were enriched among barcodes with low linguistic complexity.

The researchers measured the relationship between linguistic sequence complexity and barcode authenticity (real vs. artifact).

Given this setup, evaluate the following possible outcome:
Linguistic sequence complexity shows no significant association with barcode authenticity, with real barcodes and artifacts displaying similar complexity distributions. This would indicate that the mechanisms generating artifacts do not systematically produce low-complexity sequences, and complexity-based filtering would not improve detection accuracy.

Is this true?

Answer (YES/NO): NO